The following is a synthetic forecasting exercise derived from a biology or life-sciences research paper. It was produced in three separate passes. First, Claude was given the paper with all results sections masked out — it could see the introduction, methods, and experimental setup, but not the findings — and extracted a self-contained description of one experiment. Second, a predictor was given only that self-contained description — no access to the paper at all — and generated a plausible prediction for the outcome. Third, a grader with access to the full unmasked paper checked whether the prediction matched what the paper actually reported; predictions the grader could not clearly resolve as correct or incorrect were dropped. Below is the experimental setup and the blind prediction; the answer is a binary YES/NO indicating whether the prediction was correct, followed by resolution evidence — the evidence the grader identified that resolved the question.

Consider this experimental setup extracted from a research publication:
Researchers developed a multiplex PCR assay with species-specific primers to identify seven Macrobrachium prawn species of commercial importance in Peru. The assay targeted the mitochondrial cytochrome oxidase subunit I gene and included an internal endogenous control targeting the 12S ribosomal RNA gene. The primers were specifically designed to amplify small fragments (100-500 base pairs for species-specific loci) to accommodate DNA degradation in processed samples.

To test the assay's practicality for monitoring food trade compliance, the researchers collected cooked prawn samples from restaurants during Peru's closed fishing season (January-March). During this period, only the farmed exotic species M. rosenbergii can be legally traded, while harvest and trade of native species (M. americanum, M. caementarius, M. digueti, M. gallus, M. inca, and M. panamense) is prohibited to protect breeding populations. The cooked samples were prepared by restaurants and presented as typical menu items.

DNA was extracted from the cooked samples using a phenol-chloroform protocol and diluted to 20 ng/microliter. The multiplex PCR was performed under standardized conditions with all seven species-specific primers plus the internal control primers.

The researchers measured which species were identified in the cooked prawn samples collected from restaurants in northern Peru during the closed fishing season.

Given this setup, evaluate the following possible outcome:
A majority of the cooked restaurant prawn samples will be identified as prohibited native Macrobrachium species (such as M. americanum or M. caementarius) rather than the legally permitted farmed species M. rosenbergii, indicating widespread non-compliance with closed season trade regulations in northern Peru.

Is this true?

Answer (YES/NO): YES